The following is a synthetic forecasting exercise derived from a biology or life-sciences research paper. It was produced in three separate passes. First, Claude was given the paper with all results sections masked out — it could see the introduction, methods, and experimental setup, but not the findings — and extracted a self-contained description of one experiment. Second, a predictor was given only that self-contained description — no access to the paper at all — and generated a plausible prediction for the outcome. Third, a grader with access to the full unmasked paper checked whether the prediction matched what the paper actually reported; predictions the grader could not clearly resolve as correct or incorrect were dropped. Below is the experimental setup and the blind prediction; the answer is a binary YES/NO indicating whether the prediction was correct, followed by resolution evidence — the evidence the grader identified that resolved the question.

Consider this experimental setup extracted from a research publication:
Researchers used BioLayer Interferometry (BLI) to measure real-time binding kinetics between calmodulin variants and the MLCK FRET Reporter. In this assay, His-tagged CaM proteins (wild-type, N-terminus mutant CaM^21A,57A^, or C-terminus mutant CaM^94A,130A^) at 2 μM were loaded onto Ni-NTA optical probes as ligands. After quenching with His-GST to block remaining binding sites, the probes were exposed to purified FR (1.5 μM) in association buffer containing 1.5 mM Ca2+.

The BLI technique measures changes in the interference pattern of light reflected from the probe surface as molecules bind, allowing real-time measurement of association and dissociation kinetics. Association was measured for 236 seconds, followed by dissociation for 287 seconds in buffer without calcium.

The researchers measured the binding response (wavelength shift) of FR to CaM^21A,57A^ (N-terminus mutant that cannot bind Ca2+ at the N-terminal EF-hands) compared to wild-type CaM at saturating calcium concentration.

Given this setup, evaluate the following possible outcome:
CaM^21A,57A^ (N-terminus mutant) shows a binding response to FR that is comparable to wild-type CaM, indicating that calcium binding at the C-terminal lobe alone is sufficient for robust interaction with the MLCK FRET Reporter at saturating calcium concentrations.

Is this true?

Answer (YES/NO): NO